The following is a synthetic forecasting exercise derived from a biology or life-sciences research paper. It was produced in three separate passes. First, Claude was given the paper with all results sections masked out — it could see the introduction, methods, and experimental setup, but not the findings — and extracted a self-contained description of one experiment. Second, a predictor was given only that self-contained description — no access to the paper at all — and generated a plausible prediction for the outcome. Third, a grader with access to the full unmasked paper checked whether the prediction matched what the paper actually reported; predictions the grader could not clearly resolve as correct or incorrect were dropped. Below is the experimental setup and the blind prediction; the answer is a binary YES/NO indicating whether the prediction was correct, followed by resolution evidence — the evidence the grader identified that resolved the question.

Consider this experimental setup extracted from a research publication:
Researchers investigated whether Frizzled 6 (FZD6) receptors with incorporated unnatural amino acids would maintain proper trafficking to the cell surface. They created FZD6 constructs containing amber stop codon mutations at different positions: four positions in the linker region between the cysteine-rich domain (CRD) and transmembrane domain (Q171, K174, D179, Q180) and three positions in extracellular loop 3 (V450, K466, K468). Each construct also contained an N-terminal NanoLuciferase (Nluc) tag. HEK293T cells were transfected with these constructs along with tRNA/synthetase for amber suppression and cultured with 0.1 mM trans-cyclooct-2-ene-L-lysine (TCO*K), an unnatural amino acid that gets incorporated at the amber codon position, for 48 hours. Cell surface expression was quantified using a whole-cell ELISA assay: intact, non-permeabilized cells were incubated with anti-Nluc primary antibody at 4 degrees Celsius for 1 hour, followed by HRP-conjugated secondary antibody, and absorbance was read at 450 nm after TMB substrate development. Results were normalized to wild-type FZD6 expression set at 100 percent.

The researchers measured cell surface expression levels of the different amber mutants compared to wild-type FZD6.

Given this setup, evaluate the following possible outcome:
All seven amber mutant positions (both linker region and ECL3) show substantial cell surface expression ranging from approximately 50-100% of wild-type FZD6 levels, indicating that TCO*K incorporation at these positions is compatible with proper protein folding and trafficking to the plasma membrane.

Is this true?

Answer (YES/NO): NO